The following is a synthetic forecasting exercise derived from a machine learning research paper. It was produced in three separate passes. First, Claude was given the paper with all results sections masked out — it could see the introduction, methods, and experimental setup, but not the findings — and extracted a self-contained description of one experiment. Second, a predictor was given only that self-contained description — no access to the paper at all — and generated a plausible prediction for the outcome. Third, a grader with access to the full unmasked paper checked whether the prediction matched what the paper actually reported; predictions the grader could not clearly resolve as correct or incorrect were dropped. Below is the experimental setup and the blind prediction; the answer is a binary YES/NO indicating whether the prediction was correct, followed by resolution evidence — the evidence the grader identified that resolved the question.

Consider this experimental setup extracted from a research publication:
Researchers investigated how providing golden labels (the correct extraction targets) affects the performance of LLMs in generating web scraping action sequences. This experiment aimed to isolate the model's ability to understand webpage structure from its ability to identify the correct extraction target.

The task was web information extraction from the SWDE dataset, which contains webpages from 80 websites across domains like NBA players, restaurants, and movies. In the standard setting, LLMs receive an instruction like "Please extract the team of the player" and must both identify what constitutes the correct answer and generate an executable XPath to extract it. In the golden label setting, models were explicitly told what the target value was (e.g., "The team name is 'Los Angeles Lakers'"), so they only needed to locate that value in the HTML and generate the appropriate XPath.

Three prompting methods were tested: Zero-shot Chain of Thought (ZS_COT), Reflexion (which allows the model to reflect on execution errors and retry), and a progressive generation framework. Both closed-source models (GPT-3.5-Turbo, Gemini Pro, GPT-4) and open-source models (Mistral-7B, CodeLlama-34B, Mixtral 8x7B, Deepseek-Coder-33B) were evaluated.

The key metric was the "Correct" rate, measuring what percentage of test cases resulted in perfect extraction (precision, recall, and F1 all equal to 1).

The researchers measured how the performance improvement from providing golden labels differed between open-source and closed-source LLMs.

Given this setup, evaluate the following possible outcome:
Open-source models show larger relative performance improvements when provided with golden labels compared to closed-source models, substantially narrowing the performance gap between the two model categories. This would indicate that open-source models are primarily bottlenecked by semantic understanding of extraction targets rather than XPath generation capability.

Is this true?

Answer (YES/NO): NO